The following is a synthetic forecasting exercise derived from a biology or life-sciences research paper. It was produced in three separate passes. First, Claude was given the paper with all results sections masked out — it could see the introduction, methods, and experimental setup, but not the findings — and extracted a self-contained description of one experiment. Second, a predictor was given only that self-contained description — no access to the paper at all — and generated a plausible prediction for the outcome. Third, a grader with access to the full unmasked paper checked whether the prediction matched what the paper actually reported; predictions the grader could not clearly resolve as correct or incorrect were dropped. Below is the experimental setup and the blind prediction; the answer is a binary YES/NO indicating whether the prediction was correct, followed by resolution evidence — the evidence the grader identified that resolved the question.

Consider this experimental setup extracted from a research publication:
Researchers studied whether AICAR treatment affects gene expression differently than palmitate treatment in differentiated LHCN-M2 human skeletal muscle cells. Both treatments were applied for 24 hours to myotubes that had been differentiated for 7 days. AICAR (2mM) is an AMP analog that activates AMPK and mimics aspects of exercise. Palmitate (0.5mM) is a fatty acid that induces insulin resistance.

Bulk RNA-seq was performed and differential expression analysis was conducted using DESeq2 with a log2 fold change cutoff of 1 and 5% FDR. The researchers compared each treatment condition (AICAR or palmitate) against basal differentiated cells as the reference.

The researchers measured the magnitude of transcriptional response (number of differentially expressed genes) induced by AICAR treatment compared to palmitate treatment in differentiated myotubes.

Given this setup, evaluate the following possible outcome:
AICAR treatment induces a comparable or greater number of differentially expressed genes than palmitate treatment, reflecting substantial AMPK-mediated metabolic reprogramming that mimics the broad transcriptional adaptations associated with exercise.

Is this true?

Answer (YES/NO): YES